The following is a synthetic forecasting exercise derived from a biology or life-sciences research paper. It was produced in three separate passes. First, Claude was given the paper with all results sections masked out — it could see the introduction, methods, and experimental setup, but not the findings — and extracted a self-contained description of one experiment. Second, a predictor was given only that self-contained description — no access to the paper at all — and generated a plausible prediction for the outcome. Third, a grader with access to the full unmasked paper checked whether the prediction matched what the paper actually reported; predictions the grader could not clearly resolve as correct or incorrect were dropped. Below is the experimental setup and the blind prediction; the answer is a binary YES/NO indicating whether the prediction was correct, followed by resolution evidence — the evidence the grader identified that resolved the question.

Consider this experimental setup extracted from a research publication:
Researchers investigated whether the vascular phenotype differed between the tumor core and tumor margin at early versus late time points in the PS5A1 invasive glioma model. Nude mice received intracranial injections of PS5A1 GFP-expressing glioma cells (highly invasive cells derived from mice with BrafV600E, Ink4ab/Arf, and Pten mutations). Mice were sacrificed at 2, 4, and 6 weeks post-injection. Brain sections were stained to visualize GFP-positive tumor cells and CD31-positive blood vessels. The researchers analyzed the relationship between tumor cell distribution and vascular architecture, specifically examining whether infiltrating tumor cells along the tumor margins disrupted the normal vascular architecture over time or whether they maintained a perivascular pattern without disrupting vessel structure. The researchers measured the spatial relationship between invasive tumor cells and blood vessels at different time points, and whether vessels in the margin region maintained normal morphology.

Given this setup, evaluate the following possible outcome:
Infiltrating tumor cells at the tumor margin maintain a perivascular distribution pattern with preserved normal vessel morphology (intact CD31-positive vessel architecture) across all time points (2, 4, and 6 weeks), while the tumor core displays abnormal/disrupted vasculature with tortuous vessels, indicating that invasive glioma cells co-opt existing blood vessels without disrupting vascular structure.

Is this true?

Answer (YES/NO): NO